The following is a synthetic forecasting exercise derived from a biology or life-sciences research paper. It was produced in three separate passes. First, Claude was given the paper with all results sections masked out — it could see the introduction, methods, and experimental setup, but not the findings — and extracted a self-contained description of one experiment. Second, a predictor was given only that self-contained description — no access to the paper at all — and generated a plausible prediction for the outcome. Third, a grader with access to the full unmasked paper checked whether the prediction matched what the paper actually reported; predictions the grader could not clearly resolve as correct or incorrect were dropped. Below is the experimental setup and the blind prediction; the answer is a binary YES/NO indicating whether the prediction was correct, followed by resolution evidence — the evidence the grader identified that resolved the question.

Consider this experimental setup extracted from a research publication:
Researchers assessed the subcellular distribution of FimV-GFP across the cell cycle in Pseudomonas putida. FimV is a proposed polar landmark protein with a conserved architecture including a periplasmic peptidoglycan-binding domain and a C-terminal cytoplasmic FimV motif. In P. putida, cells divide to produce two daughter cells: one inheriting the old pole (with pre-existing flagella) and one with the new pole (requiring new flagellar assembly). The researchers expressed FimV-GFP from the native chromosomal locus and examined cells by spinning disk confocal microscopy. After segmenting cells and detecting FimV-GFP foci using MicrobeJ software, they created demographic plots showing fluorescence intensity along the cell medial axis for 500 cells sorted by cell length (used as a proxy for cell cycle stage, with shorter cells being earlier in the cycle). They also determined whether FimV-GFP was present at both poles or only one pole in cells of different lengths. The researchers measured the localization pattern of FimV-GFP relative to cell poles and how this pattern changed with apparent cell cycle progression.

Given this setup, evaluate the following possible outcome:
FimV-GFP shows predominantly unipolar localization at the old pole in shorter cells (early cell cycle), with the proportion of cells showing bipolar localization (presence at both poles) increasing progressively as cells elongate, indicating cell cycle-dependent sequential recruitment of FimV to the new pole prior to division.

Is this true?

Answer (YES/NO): NO